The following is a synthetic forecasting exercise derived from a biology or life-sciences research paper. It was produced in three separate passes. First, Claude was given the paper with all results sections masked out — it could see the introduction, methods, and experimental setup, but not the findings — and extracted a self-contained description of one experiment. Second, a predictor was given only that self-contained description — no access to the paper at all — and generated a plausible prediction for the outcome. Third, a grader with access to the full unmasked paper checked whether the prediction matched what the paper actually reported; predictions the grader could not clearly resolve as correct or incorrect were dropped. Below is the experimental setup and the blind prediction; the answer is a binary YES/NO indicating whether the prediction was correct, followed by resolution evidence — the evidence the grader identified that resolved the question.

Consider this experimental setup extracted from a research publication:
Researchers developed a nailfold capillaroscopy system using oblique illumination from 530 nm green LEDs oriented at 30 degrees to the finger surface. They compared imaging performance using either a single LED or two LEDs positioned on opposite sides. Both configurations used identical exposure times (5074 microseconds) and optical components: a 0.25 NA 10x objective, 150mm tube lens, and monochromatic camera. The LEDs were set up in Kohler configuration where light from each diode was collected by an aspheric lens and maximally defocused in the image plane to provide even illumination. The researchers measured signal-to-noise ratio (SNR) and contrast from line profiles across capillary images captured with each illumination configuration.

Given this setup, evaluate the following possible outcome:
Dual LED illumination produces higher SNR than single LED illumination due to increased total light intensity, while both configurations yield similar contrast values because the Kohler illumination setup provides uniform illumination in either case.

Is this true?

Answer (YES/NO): NO